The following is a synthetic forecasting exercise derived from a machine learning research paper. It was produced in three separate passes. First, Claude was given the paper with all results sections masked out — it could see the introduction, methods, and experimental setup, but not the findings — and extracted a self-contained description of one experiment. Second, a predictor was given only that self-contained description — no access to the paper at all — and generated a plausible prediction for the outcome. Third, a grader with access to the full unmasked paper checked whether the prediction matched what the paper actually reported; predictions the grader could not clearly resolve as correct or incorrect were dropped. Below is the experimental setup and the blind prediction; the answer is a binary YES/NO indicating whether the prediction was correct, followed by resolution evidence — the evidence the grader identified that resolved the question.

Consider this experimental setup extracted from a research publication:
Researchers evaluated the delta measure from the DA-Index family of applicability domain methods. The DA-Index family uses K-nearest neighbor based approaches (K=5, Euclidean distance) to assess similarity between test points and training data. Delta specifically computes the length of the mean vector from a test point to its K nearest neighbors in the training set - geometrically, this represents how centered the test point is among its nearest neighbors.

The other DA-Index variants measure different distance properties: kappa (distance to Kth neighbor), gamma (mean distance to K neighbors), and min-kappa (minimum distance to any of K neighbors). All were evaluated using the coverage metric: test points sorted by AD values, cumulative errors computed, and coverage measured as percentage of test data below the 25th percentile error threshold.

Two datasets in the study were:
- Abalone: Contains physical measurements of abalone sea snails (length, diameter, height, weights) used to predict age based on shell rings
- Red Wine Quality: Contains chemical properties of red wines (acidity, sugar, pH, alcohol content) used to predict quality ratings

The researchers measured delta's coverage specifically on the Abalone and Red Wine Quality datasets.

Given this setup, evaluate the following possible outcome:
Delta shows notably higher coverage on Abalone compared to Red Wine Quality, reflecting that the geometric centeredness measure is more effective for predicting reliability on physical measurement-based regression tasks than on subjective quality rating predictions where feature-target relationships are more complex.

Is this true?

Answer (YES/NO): NO